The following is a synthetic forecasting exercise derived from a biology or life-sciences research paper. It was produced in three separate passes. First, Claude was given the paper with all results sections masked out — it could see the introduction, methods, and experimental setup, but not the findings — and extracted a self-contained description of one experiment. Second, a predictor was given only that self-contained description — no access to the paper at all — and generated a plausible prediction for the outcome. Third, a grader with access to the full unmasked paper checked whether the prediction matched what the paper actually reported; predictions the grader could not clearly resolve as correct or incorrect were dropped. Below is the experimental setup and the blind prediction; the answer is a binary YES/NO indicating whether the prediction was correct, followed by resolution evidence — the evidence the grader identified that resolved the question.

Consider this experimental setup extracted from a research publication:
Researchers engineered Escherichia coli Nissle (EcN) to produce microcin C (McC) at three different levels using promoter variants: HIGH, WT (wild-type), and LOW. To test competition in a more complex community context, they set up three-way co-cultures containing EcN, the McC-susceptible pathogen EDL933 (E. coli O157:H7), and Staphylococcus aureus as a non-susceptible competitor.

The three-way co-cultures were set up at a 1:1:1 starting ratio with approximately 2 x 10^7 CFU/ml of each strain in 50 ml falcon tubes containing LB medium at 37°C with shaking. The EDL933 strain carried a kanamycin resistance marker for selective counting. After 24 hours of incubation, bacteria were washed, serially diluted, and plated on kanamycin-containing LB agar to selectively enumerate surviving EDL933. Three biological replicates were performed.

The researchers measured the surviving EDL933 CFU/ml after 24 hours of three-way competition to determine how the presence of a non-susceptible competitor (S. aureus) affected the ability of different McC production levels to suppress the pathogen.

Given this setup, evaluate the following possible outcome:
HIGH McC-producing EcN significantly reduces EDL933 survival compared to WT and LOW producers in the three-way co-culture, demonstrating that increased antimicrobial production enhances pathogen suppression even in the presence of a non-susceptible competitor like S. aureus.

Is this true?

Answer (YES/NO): NO